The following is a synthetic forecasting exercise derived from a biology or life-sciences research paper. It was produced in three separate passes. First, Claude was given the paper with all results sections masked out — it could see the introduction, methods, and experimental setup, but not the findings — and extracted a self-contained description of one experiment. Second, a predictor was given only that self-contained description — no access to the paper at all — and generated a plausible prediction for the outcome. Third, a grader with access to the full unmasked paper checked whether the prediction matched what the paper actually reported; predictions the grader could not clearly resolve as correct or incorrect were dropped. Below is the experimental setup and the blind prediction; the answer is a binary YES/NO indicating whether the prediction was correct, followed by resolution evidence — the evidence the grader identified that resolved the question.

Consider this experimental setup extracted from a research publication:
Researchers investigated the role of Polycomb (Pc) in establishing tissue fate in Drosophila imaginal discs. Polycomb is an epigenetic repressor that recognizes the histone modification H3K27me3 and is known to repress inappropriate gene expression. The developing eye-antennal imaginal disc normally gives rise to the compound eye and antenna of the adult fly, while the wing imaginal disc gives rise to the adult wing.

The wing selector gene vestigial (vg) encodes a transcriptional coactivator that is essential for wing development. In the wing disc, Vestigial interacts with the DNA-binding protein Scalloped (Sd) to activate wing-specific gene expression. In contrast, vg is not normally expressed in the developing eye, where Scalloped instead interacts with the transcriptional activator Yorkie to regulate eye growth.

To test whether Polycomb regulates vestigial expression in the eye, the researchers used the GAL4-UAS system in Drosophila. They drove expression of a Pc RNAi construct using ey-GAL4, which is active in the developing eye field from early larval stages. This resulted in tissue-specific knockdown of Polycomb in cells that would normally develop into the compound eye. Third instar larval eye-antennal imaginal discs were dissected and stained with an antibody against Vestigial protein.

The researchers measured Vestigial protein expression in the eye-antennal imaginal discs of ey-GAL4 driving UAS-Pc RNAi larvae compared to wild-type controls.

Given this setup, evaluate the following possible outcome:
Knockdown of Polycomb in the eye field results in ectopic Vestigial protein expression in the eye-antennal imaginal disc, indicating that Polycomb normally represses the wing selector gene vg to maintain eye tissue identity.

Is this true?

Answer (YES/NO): YES